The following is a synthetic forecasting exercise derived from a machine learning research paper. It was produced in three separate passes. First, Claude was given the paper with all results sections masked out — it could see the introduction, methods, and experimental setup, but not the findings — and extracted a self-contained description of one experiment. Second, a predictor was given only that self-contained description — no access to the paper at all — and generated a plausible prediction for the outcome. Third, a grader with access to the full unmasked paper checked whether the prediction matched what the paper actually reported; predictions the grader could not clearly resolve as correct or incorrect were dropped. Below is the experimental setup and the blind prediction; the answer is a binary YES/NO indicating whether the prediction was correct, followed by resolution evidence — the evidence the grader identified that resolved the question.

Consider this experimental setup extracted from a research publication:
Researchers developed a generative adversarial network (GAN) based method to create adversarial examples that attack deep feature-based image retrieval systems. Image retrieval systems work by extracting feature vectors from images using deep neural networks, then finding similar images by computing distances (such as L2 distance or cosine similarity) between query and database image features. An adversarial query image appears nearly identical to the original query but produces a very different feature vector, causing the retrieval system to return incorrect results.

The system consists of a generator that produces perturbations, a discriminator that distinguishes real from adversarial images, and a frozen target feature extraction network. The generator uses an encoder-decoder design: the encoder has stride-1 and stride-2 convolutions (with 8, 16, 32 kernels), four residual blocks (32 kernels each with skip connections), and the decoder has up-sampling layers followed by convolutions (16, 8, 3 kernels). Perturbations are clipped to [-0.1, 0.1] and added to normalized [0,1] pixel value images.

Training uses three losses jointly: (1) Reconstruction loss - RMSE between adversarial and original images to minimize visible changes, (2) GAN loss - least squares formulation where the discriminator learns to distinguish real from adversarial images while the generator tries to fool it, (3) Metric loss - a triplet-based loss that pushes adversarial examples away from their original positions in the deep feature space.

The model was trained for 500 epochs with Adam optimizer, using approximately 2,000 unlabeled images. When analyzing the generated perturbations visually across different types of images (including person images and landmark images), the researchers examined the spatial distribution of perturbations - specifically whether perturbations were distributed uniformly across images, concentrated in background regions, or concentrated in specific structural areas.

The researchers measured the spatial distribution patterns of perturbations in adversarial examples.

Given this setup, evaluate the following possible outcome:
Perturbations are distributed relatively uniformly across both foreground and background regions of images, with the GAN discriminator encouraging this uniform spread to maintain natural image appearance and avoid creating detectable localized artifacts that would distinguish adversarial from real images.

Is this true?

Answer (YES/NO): NO